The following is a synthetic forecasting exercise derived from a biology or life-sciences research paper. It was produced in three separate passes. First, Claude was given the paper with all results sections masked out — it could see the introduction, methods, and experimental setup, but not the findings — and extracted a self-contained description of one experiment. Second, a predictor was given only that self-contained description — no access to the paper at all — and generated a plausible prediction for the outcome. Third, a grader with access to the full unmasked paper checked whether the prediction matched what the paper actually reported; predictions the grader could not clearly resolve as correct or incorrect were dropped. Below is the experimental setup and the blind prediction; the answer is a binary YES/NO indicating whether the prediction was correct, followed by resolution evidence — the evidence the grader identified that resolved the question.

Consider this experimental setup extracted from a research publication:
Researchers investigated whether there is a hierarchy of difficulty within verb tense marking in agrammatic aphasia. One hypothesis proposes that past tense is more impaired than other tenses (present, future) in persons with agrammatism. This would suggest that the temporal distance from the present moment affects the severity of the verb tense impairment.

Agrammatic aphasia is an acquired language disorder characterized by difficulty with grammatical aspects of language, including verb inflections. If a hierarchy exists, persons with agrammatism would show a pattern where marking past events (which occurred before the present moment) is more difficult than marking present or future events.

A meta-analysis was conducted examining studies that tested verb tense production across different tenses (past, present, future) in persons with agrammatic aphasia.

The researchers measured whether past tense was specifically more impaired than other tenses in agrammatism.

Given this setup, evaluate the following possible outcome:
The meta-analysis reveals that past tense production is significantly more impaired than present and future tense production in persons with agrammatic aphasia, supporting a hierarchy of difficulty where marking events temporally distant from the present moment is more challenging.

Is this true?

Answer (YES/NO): NO